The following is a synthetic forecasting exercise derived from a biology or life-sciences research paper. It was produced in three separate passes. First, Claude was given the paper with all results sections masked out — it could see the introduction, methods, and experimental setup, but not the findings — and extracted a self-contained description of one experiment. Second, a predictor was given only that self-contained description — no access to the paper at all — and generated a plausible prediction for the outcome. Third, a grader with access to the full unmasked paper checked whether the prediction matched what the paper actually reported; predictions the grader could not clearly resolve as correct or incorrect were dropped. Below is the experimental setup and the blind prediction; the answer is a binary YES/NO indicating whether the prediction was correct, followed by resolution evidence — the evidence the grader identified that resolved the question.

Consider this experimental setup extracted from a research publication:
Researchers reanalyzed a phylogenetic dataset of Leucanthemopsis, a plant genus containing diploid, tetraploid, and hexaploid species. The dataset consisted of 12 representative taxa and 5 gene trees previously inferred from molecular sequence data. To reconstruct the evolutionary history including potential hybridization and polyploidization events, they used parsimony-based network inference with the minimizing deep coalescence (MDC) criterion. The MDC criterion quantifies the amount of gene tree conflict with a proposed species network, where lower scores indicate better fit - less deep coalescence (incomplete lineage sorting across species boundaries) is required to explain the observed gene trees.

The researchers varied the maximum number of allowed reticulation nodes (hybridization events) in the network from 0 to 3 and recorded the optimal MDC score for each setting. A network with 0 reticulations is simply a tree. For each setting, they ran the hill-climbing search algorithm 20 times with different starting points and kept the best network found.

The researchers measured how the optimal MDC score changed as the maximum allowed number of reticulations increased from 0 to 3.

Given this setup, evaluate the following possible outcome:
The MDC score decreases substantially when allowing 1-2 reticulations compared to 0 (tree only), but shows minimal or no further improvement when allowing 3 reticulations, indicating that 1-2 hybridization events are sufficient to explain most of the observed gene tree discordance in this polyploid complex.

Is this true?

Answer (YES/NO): NO